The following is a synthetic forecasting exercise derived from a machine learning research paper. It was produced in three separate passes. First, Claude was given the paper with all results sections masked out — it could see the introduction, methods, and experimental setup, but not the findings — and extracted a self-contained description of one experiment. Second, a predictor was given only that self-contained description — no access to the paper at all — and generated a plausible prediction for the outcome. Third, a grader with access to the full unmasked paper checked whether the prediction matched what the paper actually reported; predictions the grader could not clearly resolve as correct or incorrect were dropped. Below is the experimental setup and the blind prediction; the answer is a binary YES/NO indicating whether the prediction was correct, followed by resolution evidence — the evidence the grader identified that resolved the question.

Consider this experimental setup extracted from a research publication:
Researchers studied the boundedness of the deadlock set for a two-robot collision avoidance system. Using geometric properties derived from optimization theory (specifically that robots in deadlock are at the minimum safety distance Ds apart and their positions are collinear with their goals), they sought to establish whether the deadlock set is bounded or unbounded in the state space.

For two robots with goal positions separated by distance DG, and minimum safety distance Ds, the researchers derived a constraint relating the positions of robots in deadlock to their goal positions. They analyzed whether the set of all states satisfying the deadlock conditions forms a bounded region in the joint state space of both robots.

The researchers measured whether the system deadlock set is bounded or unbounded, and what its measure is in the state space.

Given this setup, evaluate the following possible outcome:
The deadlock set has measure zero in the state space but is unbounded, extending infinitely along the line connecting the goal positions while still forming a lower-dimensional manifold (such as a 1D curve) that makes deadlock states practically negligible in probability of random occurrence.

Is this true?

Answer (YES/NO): NO